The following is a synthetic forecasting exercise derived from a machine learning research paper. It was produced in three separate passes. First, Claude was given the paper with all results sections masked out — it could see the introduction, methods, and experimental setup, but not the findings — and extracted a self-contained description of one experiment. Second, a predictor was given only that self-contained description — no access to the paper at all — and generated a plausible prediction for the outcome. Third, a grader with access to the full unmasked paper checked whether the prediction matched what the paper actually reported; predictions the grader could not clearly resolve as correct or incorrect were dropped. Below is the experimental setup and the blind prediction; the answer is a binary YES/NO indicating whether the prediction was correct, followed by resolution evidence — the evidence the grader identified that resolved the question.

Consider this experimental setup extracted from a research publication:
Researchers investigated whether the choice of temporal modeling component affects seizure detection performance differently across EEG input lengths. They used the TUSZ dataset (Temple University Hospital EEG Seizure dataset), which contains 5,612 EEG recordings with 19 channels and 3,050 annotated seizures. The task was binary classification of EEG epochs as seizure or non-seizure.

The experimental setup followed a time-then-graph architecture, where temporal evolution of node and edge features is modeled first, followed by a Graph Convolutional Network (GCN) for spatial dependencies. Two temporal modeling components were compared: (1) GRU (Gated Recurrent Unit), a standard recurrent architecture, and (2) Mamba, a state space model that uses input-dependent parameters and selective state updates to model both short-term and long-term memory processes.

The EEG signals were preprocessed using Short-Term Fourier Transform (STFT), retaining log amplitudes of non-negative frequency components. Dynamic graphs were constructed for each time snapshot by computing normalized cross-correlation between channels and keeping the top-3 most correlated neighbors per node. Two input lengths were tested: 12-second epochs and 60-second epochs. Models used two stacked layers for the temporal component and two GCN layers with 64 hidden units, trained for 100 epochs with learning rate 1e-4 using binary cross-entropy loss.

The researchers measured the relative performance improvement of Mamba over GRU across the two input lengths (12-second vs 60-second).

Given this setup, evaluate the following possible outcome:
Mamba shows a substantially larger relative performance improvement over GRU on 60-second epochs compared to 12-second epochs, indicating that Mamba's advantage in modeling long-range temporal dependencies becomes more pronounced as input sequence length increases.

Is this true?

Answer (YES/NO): YES